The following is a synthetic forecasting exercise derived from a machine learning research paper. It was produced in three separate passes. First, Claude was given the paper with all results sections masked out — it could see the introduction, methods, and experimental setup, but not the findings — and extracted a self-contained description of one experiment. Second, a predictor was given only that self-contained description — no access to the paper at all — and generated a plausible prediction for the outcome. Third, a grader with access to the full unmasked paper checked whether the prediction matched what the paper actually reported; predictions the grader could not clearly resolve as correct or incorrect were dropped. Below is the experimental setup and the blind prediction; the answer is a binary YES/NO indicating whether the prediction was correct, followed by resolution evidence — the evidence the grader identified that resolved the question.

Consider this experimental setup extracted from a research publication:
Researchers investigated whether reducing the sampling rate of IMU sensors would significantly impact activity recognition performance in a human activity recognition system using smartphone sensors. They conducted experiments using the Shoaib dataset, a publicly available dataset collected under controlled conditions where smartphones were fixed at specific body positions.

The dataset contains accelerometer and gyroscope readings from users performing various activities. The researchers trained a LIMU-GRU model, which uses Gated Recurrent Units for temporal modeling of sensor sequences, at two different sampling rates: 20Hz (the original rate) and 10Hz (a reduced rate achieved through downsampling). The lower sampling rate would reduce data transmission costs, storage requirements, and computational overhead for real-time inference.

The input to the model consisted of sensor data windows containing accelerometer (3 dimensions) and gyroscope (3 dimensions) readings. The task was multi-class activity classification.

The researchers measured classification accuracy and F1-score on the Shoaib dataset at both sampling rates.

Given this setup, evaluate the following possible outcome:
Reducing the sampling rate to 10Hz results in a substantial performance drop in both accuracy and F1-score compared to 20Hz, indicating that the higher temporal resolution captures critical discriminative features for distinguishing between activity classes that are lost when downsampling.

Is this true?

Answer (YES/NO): NO